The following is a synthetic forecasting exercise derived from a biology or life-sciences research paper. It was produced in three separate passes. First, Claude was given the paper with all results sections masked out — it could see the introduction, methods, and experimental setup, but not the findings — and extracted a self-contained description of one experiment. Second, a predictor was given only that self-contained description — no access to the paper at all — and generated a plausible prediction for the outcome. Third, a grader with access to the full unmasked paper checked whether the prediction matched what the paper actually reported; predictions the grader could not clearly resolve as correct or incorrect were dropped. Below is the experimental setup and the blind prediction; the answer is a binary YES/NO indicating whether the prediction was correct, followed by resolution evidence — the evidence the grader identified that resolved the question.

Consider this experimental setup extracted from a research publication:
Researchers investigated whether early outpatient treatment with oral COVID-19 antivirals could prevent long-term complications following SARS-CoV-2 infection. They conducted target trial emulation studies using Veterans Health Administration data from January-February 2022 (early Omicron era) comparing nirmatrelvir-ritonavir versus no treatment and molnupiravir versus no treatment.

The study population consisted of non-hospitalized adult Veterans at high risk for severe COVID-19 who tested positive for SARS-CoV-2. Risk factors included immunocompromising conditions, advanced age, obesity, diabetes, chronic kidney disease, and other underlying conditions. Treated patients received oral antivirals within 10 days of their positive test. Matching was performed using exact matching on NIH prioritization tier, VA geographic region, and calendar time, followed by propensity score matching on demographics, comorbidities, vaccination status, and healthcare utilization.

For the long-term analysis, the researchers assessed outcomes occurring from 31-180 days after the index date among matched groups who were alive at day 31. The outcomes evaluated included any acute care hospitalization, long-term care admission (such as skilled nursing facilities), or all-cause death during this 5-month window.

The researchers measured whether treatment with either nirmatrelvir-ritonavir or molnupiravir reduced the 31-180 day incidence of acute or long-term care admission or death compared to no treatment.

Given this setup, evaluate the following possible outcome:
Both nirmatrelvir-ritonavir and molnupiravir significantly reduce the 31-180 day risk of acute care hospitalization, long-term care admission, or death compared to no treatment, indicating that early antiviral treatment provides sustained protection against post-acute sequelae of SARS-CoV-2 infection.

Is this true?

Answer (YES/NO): NO